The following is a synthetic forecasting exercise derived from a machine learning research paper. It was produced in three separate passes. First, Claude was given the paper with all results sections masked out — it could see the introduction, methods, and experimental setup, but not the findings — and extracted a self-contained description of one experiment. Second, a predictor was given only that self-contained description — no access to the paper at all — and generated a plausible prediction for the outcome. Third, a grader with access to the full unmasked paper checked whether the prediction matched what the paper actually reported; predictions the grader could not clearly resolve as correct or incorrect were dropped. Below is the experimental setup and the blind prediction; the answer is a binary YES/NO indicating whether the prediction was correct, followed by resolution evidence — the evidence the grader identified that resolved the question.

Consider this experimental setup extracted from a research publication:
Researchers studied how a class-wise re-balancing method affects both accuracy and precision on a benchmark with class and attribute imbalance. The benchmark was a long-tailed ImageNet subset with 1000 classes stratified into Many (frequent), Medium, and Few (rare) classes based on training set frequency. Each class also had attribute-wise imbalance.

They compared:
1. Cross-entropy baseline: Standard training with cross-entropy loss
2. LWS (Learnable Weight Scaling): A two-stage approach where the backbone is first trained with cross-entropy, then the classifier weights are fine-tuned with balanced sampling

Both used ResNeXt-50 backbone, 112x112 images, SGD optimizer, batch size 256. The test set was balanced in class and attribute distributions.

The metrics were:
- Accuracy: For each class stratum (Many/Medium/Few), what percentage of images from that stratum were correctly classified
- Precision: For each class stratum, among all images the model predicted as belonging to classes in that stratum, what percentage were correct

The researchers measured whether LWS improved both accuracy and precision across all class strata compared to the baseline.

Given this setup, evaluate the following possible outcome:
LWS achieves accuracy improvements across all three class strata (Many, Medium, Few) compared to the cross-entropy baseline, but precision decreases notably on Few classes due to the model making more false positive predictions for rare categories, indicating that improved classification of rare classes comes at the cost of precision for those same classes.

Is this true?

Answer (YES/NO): NO